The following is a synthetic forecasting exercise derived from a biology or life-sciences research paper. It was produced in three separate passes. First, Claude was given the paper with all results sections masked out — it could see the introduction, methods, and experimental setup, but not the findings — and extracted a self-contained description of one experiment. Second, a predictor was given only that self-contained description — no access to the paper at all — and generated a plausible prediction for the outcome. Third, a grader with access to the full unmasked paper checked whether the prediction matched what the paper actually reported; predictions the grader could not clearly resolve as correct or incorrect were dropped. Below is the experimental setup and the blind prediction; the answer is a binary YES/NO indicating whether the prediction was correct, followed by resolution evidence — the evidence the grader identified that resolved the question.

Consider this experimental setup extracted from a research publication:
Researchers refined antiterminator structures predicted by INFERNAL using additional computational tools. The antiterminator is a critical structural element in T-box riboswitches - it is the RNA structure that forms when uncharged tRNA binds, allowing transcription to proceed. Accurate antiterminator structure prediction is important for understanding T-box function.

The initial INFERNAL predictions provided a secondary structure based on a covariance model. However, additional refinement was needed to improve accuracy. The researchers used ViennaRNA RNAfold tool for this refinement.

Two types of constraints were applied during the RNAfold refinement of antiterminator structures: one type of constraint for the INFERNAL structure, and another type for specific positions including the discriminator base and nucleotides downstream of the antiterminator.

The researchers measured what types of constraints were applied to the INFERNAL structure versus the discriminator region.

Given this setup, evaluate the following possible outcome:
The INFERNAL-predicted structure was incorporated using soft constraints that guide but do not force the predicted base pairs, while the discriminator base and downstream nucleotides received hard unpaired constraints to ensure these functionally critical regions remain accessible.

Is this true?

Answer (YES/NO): YES